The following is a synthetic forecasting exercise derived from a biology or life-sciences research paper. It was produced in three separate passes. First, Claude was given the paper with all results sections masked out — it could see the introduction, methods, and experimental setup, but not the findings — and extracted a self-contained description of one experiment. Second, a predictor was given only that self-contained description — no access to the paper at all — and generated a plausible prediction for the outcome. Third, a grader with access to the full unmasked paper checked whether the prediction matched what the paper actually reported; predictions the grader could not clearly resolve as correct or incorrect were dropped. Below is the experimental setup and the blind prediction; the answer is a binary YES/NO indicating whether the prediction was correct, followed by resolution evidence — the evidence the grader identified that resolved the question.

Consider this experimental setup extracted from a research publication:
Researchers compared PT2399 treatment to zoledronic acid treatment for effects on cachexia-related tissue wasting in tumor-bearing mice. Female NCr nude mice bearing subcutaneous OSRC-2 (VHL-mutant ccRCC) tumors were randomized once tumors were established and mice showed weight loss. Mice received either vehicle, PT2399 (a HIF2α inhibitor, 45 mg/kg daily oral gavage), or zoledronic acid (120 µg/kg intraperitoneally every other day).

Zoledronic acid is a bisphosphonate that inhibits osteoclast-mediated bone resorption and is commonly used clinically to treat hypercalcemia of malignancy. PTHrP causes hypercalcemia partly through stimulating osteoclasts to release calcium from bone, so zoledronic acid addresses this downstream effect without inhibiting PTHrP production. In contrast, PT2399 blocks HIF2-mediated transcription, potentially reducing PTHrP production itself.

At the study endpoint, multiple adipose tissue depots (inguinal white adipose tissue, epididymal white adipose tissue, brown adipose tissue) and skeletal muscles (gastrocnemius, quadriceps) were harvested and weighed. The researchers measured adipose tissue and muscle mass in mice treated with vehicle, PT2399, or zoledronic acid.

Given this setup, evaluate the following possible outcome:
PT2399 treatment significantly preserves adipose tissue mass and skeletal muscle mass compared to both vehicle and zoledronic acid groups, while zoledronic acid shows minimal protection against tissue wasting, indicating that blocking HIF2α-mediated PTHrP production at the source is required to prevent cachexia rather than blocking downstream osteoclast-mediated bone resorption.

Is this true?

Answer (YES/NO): YES